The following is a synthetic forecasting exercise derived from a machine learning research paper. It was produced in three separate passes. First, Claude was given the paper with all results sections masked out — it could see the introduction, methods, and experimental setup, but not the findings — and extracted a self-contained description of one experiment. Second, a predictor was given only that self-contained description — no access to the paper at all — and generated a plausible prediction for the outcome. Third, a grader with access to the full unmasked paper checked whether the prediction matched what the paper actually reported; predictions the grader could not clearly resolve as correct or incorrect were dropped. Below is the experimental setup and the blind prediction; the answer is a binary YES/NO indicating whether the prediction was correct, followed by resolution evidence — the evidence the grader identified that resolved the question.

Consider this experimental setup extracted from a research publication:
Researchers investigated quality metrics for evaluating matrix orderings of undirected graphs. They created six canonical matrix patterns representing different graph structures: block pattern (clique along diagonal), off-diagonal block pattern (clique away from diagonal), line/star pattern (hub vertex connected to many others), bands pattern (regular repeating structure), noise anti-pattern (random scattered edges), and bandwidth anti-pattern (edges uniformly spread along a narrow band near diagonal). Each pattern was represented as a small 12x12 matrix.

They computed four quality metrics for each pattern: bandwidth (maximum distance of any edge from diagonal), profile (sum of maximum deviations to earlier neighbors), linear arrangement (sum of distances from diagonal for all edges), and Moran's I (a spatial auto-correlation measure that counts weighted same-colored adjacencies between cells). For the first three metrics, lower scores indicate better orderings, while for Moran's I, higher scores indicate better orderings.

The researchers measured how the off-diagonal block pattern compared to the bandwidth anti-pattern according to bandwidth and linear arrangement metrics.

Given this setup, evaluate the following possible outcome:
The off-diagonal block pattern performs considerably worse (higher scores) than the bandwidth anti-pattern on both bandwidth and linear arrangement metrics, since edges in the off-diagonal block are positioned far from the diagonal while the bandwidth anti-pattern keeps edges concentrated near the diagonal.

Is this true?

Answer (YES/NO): YES